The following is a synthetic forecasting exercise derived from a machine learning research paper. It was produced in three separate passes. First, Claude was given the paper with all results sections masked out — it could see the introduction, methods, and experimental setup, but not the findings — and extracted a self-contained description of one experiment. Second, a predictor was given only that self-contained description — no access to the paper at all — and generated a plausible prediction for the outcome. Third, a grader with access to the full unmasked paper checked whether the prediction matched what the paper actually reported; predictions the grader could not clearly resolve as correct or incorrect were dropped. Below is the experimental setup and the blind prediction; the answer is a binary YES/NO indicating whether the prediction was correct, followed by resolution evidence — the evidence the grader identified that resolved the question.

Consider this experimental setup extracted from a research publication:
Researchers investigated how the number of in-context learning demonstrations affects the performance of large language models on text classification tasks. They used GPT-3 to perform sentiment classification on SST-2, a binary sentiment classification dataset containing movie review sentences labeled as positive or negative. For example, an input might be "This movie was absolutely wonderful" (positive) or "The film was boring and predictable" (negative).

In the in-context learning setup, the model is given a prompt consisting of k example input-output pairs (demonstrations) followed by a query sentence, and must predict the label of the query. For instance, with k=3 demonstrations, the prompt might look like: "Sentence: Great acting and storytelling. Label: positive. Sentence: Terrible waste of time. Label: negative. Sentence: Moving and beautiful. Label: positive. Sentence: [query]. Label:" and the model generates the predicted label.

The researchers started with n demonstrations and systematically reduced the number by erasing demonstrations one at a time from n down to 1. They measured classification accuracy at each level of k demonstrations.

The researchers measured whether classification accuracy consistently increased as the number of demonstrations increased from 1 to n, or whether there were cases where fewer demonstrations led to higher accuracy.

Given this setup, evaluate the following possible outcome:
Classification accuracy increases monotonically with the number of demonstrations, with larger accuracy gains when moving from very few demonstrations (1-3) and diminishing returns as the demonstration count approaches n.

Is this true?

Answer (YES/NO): NO